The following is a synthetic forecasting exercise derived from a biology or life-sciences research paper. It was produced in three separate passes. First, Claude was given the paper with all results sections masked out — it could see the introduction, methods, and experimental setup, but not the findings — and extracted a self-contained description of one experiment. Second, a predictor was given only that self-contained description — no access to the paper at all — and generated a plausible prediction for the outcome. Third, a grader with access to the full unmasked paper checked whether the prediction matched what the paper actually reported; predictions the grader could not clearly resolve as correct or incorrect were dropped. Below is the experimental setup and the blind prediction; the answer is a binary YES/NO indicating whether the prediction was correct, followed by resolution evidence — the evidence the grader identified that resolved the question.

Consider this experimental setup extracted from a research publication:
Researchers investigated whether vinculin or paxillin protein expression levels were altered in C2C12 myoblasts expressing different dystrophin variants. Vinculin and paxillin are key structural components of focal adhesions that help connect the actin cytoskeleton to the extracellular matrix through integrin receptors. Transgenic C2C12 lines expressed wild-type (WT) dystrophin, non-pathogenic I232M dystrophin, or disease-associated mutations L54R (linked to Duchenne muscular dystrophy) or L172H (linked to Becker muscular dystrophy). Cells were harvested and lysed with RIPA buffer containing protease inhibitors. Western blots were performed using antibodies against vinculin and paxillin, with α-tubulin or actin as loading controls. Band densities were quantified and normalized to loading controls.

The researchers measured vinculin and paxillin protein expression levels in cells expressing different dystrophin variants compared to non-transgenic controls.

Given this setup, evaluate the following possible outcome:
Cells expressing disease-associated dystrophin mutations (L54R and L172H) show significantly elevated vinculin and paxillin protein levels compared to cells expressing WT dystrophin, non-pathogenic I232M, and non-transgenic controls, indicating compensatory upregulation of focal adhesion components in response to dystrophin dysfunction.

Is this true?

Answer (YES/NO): NO